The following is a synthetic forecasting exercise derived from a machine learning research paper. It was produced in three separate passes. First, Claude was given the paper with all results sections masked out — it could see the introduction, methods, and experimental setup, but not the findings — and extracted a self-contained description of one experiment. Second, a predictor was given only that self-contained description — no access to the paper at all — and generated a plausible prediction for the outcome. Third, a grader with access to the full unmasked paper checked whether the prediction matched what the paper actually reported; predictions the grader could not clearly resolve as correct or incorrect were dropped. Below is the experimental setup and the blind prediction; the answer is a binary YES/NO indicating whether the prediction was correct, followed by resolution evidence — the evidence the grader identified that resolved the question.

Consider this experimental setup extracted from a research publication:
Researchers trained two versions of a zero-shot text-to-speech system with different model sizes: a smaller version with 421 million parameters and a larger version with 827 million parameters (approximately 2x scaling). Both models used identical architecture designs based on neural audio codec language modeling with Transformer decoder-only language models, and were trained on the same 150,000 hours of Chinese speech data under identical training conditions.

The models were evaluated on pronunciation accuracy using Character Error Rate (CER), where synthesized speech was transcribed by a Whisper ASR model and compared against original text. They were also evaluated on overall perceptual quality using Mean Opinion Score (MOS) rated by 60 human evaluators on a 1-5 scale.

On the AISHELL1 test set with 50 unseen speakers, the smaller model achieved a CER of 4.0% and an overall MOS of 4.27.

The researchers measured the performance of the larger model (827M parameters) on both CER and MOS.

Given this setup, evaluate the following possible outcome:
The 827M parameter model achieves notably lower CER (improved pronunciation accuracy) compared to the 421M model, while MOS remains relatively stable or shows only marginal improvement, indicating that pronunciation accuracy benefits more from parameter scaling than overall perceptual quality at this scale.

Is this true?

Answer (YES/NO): NO